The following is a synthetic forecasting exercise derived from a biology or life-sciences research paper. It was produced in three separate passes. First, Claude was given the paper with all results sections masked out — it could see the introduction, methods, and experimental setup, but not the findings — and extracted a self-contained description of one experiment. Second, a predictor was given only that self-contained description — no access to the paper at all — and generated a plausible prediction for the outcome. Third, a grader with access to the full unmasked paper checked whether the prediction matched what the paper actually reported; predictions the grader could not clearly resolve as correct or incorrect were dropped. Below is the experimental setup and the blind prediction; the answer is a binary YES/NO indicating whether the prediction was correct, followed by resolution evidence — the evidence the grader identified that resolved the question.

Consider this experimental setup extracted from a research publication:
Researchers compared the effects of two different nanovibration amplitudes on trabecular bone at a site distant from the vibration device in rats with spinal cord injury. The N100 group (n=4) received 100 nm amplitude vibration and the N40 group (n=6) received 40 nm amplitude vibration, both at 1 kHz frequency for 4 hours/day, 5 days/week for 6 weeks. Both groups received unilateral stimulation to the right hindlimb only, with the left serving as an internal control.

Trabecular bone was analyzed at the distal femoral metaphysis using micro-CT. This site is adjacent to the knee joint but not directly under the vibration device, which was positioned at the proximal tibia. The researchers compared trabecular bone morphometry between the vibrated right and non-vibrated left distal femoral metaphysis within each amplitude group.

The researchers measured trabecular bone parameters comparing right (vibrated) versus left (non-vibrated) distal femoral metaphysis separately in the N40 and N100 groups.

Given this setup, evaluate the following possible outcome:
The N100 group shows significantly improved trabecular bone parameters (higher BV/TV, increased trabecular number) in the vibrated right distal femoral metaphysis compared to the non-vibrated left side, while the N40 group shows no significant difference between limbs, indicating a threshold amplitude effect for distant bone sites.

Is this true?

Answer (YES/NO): NO